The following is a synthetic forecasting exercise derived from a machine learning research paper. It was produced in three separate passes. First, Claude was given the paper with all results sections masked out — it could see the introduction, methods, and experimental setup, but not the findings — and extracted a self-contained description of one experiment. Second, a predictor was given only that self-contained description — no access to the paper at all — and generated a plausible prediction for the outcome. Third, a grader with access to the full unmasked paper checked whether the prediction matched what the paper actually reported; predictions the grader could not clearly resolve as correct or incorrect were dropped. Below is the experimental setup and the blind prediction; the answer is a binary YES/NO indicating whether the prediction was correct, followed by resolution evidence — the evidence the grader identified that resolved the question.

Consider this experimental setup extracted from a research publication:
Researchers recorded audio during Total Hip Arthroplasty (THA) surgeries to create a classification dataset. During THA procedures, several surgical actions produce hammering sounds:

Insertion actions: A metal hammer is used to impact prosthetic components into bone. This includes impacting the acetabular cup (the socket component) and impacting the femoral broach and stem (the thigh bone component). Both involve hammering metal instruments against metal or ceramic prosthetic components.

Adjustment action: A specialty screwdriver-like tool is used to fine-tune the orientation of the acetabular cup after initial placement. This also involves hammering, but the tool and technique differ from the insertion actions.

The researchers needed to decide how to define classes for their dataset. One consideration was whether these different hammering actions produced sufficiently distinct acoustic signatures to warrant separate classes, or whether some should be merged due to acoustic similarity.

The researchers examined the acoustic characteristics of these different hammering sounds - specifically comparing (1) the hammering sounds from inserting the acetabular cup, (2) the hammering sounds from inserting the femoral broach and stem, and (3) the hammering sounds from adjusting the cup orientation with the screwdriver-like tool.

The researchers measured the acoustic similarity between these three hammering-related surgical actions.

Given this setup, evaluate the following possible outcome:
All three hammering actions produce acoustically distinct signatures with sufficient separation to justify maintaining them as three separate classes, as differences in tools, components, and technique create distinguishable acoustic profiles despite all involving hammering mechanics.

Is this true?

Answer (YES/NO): NO